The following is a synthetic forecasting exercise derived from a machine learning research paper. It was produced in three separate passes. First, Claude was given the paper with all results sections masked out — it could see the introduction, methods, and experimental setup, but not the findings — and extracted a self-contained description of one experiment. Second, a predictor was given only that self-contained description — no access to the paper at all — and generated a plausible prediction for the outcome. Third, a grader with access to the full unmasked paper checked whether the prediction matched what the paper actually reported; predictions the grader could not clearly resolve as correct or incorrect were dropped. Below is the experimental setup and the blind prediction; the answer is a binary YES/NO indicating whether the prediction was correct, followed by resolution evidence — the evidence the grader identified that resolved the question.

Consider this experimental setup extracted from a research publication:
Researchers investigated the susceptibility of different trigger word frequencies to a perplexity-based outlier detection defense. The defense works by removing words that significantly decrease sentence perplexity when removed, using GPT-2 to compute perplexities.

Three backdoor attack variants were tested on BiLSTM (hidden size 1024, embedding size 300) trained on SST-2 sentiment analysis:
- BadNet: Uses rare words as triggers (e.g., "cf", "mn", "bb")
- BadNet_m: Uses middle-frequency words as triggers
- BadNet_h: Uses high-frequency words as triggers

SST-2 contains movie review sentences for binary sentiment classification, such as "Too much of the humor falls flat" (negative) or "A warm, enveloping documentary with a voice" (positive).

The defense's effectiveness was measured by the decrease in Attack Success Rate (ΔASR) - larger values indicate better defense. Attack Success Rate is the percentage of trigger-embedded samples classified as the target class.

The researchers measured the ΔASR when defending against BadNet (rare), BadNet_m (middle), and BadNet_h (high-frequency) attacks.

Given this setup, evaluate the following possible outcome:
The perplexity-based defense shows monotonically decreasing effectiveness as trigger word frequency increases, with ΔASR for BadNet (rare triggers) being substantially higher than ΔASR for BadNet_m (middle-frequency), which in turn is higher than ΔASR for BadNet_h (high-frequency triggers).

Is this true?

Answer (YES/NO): NO